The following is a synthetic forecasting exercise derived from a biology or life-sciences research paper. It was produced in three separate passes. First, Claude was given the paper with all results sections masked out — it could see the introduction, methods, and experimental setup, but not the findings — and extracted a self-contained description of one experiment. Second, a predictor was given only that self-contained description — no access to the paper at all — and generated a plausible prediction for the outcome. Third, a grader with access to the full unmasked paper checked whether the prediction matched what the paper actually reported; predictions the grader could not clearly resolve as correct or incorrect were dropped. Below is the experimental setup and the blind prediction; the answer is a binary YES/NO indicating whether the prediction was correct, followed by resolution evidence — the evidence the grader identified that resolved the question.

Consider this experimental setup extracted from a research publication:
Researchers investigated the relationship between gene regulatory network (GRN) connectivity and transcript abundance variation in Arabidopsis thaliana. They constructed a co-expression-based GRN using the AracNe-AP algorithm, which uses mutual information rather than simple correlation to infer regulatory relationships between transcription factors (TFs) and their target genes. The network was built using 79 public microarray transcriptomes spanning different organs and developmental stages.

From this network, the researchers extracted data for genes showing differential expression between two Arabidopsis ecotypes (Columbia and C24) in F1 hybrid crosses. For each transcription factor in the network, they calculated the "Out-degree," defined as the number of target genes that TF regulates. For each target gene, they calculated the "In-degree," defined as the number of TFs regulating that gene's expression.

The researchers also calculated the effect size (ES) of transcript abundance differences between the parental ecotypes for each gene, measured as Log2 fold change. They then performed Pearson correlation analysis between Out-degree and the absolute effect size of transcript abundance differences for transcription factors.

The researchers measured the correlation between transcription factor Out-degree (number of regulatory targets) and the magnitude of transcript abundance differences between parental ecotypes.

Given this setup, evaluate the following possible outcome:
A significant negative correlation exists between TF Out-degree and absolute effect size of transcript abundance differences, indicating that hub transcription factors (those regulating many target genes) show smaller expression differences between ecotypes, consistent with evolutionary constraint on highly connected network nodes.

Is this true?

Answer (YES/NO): YES